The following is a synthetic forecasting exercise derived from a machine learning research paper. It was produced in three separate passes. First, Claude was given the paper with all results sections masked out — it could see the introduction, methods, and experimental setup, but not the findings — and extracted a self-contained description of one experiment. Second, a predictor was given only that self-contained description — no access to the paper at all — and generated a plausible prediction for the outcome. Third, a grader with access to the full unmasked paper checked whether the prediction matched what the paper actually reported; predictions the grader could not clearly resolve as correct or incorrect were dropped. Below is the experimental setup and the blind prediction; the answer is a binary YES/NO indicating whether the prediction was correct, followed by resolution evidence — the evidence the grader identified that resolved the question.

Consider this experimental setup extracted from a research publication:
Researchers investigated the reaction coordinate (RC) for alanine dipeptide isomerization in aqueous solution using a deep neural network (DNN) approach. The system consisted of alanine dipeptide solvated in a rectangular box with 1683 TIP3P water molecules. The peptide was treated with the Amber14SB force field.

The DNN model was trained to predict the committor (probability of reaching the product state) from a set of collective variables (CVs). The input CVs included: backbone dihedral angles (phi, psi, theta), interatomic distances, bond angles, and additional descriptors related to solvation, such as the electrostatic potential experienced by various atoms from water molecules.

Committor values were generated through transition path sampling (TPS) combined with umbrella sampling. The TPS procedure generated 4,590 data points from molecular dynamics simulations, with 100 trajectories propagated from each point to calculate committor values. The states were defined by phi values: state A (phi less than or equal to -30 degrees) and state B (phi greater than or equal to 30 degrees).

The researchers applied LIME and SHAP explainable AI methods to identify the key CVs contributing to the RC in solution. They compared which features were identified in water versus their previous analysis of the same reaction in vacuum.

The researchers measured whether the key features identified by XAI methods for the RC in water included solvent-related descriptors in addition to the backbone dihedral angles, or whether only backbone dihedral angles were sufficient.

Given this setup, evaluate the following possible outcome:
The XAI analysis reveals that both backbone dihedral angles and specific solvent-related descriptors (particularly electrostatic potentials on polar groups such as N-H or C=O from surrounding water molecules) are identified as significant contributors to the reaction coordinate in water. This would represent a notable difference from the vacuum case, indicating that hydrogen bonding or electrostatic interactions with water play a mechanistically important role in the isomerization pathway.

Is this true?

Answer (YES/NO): YES